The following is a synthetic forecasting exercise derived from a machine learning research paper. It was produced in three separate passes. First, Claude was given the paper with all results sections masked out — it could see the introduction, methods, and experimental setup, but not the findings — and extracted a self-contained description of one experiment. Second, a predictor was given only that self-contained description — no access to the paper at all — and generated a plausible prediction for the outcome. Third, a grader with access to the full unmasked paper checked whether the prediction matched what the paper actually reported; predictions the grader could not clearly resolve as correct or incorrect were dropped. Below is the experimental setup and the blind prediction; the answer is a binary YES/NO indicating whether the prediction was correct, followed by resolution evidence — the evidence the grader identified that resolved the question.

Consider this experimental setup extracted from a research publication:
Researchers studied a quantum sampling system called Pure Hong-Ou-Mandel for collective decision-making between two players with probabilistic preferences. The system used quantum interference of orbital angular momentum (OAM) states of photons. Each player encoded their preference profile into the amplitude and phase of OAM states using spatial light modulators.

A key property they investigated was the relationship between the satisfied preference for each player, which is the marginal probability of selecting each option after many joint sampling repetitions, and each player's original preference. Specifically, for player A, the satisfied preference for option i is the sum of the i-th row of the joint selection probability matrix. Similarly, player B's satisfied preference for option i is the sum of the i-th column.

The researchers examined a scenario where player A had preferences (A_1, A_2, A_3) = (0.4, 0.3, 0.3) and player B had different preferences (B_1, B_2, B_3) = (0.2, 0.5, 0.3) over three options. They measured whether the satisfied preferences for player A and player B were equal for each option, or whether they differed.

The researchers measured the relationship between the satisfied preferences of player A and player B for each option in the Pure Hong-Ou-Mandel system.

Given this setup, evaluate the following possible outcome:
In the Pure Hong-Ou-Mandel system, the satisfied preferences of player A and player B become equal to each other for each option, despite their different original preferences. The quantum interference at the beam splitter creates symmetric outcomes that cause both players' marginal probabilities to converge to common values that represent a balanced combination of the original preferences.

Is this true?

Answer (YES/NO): YES